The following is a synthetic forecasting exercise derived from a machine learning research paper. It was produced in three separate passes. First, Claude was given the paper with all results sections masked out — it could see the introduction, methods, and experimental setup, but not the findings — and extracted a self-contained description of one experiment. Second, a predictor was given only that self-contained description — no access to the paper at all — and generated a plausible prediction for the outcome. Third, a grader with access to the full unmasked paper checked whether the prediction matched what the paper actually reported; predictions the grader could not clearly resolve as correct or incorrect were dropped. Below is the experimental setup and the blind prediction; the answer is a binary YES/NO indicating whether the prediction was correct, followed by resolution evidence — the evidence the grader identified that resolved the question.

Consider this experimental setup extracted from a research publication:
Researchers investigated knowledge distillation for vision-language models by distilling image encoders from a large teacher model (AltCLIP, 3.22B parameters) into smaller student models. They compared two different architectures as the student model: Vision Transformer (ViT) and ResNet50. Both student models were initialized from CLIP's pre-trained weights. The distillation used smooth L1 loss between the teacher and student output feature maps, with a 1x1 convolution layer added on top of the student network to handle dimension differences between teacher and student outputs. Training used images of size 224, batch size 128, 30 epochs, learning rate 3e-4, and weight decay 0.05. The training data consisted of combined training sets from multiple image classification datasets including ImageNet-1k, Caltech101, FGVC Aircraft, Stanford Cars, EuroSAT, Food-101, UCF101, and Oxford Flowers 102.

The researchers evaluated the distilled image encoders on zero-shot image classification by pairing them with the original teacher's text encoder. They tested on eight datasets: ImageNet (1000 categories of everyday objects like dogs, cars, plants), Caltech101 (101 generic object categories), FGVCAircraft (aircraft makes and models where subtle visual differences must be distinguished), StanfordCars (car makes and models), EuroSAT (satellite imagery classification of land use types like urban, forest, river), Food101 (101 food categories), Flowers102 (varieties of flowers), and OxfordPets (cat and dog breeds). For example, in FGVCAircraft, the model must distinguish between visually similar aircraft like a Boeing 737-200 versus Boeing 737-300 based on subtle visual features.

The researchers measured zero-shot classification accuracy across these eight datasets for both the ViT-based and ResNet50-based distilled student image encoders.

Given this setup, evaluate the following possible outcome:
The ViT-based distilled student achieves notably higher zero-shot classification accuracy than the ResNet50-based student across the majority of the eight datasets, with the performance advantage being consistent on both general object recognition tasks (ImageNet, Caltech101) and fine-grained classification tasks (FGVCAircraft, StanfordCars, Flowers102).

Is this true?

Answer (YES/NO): NO